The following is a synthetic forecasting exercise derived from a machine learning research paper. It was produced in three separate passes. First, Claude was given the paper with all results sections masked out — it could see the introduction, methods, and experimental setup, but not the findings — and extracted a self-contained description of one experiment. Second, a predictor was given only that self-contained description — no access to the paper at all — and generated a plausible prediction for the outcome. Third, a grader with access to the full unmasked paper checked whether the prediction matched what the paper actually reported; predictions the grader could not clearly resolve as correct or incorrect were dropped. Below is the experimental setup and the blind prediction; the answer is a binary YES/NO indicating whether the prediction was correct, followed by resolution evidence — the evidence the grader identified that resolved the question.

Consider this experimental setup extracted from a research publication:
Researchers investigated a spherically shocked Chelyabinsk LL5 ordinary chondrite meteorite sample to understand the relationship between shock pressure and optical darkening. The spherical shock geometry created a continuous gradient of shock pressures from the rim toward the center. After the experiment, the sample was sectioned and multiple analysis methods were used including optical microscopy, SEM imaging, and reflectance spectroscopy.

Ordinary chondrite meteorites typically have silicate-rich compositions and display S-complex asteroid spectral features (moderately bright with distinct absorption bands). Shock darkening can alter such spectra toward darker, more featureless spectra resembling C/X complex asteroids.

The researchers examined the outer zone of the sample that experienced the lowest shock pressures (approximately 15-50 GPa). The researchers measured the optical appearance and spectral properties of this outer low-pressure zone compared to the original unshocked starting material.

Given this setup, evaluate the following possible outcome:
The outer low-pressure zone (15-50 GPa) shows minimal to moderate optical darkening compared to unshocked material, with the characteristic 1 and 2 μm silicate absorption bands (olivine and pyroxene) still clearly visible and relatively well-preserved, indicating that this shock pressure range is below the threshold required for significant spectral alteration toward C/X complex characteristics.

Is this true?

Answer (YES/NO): YES